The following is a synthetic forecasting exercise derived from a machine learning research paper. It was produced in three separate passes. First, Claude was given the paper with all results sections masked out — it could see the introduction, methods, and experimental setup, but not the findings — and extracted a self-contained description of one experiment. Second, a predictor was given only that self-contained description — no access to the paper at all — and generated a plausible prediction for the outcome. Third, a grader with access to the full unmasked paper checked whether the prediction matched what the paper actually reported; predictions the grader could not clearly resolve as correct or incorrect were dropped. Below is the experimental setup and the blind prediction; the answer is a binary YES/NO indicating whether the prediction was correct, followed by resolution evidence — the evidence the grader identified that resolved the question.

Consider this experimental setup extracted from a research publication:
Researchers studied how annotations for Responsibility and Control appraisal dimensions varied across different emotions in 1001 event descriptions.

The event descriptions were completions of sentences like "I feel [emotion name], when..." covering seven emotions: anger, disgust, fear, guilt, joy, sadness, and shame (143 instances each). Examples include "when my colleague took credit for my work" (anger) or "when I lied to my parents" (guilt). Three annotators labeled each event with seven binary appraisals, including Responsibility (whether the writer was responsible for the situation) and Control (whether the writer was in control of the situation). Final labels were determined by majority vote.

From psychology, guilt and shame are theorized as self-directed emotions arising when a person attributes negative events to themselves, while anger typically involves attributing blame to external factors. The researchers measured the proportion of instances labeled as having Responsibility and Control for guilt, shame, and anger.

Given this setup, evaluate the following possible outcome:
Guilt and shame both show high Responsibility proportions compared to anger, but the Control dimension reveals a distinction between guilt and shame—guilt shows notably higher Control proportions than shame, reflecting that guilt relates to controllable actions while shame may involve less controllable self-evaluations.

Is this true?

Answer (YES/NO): NO